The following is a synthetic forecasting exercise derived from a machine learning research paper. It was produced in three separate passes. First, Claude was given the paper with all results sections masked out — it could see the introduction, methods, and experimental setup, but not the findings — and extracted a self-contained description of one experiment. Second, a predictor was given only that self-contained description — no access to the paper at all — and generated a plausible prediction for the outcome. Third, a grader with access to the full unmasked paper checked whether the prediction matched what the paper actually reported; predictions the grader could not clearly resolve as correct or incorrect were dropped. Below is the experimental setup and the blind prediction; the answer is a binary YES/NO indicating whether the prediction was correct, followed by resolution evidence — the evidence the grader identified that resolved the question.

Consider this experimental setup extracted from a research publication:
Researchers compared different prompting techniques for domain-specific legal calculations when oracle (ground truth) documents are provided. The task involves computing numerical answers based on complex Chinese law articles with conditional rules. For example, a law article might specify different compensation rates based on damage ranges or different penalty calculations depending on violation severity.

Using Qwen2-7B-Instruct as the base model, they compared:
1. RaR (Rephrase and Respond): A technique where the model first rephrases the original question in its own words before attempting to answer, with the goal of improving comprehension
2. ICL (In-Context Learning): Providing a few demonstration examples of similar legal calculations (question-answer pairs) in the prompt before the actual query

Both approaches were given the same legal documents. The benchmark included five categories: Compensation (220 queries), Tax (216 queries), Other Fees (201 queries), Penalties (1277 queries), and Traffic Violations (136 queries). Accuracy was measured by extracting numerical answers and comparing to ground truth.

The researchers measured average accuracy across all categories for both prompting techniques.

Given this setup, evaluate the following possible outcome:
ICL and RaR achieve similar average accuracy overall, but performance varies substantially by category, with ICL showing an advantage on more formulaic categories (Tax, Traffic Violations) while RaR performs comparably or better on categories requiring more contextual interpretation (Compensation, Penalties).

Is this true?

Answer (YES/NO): NO